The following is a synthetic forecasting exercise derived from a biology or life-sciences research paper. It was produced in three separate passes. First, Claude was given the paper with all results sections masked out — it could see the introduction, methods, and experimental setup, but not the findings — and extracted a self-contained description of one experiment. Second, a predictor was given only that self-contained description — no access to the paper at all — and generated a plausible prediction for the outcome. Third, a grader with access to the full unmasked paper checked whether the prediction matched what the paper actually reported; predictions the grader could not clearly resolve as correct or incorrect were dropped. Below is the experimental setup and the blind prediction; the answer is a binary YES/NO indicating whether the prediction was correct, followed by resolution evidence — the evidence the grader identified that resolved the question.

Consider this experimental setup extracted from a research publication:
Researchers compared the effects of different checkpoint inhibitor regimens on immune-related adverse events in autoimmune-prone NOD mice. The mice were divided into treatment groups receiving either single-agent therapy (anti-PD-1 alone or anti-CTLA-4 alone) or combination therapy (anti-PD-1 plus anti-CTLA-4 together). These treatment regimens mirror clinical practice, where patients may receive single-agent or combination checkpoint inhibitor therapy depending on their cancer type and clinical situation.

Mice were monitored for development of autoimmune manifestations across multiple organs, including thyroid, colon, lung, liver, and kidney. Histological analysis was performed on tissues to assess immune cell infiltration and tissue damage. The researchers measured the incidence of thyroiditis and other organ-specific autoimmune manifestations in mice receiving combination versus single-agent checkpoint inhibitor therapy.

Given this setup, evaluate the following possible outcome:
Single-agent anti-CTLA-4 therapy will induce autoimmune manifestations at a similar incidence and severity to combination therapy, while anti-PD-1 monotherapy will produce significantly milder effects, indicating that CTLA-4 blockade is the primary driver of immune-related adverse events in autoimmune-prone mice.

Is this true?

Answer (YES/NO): NO